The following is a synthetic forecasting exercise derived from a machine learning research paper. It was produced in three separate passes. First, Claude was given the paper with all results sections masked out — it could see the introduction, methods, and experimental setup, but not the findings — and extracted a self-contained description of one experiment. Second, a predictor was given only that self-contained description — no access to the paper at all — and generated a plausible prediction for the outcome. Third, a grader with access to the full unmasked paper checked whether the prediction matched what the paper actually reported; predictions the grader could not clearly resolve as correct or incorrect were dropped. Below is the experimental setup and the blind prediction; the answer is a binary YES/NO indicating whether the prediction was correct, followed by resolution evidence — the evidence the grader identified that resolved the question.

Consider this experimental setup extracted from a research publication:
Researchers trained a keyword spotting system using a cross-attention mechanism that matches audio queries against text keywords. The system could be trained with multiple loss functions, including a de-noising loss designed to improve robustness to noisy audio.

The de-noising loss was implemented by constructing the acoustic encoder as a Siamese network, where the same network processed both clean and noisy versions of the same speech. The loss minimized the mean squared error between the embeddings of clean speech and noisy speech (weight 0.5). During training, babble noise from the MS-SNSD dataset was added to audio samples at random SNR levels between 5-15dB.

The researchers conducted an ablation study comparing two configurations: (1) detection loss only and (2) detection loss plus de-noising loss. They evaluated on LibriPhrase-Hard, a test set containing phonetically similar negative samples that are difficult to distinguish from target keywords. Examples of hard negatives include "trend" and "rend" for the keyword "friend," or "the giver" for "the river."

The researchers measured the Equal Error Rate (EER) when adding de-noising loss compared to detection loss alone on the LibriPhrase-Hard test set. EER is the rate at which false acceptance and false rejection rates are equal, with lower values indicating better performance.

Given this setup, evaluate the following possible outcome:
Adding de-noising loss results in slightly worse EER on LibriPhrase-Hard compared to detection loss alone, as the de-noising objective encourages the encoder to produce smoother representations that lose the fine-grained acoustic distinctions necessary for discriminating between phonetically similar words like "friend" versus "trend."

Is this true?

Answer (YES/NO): NO